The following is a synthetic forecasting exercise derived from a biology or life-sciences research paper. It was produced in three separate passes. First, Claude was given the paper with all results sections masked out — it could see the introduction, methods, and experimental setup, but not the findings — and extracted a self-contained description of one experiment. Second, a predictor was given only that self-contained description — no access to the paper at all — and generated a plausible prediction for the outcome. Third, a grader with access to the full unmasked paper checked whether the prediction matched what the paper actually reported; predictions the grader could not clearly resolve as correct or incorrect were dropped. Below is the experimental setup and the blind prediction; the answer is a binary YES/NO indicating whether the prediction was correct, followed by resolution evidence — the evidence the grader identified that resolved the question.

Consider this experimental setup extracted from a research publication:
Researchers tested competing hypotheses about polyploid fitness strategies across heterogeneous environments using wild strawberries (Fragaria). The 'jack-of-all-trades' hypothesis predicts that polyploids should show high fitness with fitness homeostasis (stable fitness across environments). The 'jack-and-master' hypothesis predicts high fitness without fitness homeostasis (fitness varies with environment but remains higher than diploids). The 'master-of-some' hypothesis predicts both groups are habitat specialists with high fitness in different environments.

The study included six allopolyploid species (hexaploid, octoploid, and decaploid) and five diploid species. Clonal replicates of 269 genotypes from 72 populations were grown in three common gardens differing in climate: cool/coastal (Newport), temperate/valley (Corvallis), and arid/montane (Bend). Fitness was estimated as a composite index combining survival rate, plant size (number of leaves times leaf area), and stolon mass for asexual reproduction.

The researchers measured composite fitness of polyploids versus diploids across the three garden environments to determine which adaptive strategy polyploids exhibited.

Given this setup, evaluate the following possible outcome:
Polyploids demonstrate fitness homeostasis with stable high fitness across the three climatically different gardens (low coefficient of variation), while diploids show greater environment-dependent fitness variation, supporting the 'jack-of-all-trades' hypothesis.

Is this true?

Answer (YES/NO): NO